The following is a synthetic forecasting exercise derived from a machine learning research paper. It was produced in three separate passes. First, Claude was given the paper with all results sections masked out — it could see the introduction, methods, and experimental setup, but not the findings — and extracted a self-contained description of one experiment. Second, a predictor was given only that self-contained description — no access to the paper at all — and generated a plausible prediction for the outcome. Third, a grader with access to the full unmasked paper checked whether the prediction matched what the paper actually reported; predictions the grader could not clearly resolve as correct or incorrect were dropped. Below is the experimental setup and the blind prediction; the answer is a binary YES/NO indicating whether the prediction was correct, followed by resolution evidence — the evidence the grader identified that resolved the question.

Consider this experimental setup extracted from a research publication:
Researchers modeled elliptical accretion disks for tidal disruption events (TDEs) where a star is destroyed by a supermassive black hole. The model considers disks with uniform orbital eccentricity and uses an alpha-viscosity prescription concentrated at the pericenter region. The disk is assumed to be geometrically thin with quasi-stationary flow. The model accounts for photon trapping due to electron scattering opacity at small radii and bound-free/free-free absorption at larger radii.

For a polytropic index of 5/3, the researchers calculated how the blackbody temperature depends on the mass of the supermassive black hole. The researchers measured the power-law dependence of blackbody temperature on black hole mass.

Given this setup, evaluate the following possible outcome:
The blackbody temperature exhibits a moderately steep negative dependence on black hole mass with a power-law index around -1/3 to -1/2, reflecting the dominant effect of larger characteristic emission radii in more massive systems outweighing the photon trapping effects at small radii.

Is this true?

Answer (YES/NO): NO